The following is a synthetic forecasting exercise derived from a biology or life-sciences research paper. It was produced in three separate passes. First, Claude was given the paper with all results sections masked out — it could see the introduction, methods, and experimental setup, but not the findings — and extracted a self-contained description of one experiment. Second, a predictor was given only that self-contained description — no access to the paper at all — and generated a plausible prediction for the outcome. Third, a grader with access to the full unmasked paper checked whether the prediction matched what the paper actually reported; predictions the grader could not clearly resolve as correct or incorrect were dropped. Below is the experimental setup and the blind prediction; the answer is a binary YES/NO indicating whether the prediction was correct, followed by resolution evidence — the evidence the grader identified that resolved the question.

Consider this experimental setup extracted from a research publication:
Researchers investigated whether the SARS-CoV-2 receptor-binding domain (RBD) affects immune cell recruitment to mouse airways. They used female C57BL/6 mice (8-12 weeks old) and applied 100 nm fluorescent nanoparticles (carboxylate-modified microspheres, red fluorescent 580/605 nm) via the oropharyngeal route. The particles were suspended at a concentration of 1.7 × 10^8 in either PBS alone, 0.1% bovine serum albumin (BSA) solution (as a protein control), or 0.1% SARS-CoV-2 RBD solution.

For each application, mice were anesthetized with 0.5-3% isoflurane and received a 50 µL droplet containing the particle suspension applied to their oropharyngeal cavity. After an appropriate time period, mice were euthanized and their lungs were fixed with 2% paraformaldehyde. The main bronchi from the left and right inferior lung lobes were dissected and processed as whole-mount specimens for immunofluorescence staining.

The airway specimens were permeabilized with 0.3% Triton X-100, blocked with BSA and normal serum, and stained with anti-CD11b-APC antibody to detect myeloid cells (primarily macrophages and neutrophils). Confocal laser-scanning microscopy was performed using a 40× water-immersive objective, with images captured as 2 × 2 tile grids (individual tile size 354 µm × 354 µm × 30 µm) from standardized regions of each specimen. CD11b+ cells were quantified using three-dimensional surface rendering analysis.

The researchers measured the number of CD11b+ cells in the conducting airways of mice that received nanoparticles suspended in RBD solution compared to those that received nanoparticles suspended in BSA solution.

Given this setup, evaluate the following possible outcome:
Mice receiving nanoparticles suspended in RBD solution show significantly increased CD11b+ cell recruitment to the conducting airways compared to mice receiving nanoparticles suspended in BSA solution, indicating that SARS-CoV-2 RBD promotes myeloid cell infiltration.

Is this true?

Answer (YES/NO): YES